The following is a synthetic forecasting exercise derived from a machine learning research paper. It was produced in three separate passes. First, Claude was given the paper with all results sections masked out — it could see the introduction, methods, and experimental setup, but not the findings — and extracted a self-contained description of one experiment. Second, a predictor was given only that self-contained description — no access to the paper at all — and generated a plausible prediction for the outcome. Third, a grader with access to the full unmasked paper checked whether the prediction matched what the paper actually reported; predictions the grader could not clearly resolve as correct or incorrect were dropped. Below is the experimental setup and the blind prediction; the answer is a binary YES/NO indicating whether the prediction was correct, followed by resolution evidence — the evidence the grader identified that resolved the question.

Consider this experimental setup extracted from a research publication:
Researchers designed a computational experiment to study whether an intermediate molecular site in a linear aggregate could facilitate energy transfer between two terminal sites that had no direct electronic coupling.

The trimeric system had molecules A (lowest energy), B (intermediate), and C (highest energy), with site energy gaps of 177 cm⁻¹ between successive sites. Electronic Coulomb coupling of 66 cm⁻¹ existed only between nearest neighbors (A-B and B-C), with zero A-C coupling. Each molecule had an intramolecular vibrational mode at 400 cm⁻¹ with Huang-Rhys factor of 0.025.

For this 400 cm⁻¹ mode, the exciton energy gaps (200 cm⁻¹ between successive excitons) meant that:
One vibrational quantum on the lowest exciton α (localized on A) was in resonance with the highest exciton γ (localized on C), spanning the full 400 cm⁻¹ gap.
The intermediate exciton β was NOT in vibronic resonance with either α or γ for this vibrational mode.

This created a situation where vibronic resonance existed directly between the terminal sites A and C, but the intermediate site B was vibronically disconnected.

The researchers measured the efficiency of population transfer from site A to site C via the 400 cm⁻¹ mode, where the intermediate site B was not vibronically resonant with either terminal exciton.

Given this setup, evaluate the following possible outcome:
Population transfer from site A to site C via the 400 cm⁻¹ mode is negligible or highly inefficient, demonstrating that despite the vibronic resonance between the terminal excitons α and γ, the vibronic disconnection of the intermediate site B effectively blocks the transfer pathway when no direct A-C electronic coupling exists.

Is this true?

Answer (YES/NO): NO